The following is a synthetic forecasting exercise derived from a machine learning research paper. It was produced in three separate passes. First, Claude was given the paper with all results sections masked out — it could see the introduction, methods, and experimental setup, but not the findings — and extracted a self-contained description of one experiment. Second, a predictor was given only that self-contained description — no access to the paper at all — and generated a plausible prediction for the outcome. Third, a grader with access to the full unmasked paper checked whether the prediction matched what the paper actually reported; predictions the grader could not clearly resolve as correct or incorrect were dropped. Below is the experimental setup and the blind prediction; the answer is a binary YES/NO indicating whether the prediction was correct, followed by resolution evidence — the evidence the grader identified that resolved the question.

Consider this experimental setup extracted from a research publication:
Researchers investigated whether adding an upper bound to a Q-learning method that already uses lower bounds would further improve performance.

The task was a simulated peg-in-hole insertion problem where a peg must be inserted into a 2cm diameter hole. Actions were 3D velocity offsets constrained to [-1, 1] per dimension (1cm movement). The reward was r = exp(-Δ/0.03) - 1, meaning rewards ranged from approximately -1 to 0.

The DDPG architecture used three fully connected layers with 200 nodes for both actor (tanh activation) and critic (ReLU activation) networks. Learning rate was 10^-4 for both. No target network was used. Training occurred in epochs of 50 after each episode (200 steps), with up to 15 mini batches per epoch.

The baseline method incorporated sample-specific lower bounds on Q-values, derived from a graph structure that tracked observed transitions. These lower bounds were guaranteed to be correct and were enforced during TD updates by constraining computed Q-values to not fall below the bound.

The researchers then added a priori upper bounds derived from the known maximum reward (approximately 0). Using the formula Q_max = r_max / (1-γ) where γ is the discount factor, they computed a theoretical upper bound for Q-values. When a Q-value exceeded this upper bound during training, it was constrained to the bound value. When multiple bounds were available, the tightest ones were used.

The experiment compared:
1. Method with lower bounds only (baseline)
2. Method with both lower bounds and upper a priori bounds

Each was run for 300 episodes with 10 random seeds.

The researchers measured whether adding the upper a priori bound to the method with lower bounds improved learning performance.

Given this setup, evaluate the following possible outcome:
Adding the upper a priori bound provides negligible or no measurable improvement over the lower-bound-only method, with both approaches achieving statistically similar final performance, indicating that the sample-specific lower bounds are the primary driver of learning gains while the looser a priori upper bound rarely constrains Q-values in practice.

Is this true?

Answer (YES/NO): YES